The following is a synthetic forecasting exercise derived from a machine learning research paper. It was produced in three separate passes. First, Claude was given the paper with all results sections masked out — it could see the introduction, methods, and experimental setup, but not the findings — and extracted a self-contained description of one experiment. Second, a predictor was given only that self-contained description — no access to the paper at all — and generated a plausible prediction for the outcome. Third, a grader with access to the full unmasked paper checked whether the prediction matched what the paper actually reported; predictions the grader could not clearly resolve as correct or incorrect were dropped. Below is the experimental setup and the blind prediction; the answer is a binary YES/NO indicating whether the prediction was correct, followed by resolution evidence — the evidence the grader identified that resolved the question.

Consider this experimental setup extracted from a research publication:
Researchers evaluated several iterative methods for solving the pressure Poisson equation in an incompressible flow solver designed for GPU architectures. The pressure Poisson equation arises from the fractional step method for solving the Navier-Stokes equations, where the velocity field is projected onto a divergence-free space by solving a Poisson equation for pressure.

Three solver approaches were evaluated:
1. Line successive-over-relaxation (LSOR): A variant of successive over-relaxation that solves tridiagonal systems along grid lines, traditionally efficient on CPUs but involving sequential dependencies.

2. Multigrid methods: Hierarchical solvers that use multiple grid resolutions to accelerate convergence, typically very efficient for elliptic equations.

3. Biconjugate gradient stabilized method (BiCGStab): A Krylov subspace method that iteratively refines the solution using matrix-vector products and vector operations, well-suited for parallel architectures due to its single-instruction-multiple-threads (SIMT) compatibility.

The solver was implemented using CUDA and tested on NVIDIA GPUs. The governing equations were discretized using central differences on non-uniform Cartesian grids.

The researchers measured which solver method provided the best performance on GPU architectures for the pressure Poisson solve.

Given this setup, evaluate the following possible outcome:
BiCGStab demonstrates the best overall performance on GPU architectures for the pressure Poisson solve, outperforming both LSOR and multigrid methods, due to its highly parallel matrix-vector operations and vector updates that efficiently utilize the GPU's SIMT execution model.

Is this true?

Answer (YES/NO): YES